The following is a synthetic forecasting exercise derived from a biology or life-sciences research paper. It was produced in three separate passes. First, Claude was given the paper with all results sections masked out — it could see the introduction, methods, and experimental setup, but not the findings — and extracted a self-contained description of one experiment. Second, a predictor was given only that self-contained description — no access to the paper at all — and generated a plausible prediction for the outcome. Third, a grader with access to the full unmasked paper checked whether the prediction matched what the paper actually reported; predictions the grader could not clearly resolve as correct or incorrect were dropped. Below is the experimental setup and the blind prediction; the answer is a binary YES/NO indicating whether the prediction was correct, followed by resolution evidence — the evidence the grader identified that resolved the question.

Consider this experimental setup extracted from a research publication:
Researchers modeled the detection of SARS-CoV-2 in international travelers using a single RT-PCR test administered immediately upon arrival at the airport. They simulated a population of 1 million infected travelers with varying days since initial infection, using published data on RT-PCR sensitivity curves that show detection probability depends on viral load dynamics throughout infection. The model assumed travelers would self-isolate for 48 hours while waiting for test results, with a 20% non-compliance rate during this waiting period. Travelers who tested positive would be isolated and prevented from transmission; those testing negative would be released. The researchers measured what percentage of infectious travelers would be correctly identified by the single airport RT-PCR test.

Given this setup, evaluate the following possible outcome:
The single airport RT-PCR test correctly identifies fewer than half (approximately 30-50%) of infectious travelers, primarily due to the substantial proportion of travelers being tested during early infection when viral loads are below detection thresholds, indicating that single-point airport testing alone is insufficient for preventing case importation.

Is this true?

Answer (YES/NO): YES